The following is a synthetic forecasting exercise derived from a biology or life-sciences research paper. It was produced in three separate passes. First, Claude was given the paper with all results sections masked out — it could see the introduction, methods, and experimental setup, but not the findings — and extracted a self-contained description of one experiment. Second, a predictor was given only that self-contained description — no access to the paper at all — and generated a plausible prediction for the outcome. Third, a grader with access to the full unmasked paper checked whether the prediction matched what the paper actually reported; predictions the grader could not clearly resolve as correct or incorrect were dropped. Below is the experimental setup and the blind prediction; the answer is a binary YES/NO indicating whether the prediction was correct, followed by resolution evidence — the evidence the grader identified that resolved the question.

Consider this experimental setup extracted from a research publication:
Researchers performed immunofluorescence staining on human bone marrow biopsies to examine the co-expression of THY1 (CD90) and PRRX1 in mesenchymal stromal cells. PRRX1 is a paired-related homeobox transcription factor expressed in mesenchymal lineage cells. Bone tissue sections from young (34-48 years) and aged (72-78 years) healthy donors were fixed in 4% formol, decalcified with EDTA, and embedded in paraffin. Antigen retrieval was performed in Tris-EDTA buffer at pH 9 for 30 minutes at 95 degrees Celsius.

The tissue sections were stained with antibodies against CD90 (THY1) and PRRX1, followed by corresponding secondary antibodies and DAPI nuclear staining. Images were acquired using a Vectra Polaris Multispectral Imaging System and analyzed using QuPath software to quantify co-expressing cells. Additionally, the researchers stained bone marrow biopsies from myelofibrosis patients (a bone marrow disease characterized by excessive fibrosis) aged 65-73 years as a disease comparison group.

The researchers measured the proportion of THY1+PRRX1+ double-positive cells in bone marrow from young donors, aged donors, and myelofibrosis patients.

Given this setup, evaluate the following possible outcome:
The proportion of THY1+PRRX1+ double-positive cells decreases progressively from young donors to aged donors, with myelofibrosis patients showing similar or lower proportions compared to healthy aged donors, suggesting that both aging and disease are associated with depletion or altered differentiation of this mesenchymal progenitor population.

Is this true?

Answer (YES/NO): NO